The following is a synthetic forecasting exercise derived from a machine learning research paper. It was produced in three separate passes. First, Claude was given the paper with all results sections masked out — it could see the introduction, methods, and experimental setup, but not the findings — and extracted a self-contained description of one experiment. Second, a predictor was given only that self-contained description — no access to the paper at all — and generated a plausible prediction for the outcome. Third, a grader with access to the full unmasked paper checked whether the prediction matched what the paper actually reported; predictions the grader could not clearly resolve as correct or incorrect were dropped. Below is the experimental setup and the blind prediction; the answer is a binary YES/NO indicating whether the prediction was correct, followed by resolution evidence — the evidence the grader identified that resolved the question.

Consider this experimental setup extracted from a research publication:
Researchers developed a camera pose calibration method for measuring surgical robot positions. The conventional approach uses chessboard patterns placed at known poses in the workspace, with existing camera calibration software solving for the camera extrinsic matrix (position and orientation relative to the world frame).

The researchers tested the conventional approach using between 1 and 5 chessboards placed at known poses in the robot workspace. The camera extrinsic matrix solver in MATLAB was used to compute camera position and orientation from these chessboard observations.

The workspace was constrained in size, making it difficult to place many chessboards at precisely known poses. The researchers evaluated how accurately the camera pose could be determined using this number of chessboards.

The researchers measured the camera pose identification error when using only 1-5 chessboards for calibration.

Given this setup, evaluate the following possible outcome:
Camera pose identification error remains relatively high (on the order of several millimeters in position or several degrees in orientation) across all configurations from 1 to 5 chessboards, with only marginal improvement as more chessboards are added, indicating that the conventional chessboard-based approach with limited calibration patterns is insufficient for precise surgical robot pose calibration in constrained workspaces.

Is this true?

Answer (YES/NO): NO